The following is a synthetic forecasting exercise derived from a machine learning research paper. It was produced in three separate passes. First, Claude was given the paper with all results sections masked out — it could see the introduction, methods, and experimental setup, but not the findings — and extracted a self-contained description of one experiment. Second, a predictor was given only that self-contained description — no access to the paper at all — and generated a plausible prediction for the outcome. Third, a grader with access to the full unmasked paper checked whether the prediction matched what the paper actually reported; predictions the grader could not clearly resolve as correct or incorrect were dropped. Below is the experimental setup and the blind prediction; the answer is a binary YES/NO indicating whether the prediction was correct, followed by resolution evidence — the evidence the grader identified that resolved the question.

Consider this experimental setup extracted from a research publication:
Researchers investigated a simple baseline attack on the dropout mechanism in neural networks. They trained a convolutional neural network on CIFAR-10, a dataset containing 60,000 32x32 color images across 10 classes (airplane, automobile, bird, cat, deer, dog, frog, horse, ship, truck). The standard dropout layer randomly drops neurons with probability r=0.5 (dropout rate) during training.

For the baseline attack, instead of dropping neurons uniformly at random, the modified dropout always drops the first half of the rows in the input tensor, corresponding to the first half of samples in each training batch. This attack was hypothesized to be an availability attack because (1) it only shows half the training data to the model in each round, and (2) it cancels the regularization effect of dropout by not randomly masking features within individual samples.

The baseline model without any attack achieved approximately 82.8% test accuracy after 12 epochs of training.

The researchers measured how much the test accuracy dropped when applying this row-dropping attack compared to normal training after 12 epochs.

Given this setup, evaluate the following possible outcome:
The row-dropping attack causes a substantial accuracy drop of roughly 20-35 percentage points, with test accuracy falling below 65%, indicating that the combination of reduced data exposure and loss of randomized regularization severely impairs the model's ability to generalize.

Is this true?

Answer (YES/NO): NO